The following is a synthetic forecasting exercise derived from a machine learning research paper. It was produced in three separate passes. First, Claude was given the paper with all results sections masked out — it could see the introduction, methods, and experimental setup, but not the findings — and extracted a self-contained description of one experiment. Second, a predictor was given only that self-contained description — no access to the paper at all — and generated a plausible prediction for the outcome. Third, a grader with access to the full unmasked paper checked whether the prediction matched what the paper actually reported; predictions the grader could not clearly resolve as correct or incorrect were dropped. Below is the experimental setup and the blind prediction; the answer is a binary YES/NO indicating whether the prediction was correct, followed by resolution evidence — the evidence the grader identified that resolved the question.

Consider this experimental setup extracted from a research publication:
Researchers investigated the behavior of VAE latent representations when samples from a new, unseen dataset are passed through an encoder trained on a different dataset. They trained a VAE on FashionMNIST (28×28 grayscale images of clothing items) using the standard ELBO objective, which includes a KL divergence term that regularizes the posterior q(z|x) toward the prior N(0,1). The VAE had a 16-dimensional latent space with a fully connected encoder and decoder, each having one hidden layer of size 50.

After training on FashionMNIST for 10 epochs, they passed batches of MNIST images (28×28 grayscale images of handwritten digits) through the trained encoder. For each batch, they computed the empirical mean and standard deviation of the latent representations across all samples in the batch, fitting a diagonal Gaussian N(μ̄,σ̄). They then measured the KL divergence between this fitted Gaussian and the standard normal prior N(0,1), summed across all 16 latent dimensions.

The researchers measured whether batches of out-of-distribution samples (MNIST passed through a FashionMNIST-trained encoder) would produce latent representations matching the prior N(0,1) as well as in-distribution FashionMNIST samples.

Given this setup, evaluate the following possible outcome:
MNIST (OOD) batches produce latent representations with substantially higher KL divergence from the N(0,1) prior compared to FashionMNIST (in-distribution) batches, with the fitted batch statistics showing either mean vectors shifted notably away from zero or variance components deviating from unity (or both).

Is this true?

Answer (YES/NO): YES